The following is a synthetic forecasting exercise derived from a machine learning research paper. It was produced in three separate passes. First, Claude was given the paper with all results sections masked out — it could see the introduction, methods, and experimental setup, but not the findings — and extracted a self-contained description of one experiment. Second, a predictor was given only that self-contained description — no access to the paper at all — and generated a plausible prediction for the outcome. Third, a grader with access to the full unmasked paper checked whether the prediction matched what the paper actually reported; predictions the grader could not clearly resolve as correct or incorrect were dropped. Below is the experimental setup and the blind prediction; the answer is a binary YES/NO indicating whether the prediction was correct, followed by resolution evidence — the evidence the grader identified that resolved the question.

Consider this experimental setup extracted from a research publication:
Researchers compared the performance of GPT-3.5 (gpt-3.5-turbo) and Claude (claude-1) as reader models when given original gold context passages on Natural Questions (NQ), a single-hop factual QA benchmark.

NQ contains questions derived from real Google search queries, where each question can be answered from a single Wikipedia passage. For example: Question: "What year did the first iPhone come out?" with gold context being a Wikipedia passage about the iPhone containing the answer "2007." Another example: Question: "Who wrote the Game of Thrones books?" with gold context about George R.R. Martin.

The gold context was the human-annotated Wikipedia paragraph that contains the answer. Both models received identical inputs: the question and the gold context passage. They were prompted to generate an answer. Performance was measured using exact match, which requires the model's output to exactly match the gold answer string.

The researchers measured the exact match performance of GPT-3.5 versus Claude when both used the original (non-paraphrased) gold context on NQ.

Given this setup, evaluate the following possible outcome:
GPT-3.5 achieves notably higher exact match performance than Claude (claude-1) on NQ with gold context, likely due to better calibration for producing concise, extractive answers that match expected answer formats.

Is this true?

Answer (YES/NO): YES